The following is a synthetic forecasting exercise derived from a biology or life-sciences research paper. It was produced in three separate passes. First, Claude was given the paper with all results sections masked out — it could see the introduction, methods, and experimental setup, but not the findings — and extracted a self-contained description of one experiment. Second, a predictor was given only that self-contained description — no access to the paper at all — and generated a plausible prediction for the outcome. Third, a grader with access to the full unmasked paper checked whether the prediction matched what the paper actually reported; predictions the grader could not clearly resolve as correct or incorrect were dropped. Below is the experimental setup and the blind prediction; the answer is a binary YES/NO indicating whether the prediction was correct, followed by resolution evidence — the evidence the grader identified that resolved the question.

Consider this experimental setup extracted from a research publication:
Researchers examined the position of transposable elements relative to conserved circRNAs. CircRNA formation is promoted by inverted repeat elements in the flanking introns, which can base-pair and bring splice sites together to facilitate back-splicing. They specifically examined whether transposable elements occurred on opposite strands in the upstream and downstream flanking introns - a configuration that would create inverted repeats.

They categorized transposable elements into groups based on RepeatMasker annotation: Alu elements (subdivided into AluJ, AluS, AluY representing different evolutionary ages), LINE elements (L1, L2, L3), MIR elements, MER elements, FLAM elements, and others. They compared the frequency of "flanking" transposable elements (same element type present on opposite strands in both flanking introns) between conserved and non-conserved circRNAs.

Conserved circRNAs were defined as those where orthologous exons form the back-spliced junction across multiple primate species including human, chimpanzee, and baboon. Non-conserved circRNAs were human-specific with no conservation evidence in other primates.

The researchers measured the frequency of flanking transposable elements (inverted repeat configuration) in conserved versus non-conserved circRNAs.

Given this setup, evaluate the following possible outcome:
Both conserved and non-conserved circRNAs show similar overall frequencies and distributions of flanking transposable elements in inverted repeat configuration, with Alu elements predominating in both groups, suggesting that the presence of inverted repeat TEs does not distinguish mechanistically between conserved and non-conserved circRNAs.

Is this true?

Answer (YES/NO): NO